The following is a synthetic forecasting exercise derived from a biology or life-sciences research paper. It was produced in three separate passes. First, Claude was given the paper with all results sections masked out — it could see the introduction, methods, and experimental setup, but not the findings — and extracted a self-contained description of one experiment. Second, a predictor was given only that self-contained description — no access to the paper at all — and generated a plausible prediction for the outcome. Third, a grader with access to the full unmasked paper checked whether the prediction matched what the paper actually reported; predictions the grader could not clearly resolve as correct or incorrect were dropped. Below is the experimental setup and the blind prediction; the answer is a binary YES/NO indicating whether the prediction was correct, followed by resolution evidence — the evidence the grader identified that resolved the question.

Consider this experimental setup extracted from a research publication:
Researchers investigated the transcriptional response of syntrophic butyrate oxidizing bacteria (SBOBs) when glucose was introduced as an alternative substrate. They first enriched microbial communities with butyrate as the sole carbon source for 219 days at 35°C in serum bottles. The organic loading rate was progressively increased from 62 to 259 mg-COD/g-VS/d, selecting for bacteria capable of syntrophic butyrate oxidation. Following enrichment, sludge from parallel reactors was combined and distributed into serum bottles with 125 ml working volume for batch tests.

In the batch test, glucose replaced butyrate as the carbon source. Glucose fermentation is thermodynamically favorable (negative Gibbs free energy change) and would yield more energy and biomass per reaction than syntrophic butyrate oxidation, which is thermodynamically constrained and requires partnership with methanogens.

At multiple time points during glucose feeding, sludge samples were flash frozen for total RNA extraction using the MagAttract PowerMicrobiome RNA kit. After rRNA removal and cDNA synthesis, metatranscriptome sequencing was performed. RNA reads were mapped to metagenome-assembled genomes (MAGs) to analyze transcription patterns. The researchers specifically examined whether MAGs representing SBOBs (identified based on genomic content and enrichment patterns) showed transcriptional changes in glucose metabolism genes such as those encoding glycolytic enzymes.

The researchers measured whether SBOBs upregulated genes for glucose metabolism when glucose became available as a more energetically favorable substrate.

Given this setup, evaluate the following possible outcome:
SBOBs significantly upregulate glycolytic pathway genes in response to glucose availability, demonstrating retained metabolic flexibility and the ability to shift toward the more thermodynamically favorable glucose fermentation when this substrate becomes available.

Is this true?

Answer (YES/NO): NO